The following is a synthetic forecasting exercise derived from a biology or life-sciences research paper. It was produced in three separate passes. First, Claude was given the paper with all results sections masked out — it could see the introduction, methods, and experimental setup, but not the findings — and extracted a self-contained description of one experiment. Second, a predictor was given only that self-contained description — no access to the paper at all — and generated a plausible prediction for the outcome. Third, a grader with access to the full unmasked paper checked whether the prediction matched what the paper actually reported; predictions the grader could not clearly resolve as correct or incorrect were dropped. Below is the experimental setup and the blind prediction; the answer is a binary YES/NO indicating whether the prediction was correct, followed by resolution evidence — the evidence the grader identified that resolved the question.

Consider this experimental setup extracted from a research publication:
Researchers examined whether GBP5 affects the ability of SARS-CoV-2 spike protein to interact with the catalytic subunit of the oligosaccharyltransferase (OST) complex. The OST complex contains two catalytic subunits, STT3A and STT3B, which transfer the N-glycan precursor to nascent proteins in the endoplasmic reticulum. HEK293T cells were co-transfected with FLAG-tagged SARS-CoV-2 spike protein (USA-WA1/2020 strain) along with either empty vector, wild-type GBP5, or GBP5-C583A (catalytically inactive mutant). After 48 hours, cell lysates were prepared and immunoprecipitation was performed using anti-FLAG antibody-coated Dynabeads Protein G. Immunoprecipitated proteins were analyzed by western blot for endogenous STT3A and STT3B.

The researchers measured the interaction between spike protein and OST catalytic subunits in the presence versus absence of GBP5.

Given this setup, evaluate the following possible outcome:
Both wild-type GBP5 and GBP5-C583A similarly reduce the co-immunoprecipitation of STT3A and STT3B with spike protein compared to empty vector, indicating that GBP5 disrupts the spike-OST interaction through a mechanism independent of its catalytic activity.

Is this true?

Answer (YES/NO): NO